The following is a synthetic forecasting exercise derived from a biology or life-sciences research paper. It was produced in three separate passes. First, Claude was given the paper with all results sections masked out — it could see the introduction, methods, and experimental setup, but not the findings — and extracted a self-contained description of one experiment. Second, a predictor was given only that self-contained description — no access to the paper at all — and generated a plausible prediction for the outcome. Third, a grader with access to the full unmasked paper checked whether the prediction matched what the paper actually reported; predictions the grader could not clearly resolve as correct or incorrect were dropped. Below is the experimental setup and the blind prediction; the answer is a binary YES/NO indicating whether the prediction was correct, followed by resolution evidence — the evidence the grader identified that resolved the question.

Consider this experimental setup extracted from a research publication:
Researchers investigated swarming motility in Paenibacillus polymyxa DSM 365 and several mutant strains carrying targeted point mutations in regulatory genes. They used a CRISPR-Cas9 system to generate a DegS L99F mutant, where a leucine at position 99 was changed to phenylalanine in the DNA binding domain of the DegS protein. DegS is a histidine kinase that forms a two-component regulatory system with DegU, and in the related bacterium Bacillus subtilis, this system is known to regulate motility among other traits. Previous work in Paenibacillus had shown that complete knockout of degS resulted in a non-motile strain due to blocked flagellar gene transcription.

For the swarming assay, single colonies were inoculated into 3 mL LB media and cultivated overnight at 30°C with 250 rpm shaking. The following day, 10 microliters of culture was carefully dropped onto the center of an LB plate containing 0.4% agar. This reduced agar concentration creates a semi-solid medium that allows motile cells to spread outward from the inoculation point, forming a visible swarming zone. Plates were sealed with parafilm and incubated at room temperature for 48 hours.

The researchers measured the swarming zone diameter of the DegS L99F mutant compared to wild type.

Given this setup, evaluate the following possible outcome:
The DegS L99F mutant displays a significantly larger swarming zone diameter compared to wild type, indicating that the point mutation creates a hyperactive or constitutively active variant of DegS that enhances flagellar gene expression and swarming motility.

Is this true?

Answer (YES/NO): YES